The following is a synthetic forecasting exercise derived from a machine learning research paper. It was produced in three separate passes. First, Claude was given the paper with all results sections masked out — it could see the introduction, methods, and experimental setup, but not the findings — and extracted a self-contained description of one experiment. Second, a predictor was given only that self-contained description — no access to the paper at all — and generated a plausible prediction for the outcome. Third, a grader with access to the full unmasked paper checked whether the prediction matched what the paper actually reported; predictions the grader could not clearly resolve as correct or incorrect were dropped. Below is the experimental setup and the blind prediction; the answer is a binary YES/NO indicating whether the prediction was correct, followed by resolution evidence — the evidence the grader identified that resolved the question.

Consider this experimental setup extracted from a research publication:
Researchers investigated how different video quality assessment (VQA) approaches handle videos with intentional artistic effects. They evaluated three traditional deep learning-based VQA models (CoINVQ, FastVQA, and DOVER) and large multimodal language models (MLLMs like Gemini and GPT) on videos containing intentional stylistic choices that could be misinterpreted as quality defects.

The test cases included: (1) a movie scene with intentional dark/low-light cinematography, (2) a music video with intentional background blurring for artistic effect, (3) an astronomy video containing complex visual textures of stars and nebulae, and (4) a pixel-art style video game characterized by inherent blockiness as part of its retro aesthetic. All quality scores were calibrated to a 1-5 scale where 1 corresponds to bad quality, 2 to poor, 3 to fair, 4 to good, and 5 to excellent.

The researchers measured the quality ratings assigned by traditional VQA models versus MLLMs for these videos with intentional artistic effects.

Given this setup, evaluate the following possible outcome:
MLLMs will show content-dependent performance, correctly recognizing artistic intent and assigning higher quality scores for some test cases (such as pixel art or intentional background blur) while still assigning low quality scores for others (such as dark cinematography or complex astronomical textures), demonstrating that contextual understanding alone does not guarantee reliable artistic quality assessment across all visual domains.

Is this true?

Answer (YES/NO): NO